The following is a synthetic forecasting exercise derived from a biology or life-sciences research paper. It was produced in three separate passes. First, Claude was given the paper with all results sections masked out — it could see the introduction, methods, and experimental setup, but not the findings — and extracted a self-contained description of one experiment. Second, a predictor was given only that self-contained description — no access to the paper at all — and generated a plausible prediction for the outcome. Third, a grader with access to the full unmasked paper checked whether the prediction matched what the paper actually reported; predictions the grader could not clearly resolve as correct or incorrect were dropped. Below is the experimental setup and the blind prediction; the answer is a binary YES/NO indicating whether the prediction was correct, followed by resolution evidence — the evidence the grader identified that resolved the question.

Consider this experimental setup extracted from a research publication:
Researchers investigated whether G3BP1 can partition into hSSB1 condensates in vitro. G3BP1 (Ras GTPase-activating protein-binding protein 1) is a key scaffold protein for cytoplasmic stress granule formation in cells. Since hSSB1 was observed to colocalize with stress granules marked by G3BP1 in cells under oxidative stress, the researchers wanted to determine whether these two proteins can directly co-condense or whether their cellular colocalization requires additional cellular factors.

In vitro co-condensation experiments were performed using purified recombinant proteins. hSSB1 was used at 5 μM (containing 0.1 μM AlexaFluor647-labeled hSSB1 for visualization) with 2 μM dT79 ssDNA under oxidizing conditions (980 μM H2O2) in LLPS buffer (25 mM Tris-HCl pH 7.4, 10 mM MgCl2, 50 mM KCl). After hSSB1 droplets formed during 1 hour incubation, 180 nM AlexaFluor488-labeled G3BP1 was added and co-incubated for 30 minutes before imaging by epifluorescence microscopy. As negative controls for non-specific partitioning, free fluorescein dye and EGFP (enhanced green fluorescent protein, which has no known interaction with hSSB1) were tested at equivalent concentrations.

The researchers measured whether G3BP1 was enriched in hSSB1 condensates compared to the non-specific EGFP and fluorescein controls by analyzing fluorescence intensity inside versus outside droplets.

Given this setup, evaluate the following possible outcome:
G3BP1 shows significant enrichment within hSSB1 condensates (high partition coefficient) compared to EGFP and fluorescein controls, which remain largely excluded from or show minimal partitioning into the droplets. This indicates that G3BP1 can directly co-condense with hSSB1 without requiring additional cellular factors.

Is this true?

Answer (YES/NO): YES